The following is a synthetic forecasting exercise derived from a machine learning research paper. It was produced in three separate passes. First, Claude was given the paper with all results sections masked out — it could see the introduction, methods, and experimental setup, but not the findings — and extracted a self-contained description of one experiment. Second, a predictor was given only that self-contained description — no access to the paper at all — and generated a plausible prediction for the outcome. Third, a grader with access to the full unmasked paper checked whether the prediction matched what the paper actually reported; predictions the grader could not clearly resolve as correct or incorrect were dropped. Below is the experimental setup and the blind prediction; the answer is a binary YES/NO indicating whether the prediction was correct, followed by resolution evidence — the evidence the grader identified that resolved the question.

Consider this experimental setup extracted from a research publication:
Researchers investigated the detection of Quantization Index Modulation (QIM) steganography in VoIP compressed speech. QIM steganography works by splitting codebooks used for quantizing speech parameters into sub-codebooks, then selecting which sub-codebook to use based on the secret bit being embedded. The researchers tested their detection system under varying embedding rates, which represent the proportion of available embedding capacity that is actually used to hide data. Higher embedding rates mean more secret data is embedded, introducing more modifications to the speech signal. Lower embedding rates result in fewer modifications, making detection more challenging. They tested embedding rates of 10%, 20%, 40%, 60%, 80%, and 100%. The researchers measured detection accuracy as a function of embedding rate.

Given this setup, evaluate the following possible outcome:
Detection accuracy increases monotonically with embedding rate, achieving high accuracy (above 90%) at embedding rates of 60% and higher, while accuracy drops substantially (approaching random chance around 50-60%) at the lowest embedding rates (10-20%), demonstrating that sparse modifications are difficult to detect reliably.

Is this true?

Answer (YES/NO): NO